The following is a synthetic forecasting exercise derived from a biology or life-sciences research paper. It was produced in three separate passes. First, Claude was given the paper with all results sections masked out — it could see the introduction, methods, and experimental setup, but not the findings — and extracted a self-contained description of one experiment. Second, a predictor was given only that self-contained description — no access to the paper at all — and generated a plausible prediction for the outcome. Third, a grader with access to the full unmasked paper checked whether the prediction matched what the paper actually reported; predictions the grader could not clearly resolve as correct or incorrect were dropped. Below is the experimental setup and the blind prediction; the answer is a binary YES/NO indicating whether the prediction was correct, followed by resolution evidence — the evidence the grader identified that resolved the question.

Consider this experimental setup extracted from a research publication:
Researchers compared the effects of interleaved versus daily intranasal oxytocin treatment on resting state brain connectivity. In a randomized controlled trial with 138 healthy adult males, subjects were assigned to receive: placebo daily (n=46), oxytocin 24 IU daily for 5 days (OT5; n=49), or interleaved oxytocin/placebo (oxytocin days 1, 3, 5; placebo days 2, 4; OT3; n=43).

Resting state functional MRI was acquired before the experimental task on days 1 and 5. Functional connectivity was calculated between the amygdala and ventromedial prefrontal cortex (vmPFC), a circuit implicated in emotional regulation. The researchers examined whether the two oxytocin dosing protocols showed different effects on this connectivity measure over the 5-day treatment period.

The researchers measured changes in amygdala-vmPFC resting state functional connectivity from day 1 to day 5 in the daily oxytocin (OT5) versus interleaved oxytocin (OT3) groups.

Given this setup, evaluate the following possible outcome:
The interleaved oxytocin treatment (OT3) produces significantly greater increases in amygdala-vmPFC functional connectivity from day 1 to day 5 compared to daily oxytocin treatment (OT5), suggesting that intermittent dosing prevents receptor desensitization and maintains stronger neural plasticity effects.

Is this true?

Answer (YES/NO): NO